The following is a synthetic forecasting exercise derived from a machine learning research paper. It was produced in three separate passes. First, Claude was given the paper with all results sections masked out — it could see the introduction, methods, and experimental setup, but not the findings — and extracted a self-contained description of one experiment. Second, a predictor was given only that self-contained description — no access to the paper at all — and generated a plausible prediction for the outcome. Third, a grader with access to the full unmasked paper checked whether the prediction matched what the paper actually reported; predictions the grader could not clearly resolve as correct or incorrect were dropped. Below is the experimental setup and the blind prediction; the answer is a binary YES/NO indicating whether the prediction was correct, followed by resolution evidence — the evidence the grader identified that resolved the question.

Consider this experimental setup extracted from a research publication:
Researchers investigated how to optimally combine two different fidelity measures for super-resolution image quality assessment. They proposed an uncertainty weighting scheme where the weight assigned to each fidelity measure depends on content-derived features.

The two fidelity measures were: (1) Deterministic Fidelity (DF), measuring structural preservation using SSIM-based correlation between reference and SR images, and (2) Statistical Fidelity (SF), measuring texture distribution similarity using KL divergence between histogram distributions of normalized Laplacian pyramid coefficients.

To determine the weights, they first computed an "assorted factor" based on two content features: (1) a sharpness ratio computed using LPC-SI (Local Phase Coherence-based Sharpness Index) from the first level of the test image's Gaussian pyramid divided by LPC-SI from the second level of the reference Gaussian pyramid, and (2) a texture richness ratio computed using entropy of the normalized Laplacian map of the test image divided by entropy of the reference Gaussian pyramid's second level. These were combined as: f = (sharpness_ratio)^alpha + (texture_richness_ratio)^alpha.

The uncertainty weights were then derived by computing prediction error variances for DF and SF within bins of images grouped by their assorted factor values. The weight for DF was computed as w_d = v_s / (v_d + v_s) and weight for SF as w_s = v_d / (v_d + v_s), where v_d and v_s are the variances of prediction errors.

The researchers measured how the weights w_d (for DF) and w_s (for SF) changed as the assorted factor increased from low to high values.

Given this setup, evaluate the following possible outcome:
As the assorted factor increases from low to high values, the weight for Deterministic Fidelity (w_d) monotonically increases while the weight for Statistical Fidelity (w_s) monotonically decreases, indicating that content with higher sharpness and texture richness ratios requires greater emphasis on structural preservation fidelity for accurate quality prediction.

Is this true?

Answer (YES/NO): NO